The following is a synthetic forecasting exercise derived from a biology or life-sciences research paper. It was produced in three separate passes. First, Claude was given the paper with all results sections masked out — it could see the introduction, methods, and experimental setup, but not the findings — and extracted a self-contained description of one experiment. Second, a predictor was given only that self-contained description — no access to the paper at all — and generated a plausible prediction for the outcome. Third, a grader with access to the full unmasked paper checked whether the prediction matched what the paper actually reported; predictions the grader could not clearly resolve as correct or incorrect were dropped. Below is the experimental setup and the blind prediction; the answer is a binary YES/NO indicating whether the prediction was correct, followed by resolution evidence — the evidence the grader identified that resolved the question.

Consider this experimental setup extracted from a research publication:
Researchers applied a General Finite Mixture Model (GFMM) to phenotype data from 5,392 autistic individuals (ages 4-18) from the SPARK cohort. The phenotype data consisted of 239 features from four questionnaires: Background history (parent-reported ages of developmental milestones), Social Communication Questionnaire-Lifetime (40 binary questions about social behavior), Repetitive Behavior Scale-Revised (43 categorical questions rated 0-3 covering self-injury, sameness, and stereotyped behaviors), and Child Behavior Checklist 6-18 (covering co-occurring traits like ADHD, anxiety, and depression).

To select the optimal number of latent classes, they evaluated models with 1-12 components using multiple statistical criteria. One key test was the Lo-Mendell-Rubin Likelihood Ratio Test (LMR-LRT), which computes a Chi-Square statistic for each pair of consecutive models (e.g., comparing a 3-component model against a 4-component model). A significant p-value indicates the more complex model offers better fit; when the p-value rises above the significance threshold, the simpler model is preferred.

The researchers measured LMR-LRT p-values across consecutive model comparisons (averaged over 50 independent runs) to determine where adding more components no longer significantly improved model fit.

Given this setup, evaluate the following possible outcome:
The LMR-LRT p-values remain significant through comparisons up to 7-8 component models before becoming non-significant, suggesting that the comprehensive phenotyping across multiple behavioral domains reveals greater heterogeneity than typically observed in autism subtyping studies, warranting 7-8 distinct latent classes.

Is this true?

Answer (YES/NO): NO